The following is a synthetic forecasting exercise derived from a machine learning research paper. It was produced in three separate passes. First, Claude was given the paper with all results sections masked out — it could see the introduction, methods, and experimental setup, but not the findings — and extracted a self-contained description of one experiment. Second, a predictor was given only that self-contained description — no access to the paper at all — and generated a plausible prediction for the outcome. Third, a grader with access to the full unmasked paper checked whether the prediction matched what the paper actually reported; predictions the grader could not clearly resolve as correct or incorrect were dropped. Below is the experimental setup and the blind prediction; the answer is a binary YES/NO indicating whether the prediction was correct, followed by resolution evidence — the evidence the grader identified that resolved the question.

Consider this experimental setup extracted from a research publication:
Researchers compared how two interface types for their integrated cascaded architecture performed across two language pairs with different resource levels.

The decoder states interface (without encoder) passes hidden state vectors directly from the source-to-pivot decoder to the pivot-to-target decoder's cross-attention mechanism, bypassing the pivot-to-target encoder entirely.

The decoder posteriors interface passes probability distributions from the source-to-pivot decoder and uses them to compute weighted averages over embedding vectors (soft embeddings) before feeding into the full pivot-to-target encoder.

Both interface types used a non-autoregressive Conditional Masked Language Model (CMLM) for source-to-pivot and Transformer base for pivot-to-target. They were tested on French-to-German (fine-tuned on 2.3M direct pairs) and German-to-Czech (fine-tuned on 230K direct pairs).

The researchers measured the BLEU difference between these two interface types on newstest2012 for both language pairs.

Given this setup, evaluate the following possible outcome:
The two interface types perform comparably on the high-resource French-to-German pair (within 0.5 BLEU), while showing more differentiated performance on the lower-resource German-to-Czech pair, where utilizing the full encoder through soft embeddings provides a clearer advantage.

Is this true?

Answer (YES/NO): NO